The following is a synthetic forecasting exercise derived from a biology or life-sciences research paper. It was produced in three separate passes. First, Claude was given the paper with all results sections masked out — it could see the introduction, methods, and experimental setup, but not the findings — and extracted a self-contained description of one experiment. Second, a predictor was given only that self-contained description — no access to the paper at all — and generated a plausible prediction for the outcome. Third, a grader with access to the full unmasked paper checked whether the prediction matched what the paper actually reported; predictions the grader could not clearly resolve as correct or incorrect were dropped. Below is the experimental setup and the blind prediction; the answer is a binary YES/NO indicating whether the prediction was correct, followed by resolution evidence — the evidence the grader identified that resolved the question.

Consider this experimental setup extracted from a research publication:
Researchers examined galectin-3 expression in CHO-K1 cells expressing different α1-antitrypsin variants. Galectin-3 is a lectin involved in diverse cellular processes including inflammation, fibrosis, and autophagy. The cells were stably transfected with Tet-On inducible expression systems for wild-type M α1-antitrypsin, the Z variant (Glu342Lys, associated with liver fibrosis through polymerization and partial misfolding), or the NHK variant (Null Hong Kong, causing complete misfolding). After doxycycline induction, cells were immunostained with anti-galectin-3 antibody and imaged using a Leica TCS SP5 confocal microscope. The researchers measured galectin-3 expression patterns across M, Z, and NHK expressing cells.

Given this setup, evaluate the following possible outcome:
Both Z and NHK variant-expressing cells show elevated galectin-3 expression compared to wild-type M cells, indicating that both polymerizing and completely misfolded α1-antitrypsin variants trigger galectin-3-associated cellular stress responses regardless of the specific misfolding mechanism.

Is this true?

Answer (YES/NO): NO